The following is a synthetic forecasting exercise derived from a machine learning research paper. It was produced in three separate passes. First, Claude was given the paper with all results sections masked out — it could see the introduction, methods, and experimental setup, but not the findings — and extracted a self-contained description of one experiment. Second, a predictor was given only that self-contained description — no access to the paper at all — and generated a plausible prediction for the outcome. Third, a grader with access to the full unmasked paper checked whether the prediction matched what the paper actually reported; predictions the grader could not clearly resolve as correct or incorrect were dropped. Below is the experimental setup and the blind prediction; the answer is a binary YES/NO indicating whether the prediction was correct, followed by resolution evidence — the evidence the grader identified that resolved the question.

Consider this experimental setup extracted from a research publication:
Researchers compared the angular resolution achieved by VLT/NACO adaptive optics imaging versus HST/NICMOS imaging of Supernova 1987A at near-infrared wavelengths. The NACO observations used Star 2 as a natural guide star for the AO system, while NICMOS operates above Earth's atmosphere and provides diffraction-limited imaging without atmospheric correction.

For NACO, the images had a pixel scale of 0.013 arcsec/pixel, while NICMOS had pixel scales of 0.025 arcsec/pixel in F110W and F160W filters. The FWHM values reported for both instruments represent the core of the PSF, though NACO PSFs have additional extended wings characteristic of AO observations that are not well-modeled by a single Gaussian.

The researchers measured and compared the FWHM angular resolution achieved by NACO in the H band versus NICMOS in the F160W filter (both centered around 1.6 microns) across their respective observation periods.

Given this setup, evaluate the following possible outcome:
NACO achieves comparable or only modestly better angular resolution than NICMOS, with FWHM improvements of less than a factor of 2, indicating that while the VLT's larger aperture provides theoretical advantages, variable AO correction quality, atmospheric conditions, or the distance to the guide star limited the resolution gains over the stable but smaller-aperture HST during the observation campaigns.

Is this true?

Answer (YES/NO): YES